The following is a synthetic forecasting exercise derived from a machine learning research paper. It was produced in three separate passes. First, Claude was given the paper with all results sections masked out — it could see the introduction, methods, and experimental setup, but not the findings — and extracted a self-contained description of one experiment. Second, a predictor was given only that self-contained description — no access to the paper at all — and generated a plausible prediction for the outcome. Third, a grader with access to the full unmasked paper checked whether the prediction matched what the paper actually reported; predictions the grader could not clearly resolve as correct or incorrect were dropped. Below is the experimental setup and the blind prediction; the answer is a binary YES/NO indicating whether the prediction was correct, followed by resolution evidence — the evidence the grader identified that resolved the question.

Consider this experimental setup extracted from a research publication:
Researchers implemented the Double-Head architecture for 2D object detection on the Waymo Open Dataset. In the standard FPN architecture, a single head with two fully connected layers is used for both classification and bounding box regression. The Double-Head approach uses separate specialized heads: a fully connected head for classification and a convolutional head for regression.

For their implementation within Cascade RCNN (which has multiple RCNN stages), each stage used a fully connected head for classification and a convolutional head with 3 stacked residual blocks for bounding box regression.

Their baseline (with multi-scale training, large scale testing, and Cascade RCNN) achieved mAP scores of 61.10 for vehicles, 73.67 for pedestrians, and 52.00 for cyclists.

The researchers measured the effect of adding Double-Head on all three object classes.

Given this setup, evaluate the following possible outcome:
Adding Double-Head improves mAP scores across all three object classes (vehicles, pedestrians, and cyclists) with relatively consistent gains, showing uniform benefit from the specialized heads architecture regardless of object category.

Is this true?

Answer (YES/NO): NO